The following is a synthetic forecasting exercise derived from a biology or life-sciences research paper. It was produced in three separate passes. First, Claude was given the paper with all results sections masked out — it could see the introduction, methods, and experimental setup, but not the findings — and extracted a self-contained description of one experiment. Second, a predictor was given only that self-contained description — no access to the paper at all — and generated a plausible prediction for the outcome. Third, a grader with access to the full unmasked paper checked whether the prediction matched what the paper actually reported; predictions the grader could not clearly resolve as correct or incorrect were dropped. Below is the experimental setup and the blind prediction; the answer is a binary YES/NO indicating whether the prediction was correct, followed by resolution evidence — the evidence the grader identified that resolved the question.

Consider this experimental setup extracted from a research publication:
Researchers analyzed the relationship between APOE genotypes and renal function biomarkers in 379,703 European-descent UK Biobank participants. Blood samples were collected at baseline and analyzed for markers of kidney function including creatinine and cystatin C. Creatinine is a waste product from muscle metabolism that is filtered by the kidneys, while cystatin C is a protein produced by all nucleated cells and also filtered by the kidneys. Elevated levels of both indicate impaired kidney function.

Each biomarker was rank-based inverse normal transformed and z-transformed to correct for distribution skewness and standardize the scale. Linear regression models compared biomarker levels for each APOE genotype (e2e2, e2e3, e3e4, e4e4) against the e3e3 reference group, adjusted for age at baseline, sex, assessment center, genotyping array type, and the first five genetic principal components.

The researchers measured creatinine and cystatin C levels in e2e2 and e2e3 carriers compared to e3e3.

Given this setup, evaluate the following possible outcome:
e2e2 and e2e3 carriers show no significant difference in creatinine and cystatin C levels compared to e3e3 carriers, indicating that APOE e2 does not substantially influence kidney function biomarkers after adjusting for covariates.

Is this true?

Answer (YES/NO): YES